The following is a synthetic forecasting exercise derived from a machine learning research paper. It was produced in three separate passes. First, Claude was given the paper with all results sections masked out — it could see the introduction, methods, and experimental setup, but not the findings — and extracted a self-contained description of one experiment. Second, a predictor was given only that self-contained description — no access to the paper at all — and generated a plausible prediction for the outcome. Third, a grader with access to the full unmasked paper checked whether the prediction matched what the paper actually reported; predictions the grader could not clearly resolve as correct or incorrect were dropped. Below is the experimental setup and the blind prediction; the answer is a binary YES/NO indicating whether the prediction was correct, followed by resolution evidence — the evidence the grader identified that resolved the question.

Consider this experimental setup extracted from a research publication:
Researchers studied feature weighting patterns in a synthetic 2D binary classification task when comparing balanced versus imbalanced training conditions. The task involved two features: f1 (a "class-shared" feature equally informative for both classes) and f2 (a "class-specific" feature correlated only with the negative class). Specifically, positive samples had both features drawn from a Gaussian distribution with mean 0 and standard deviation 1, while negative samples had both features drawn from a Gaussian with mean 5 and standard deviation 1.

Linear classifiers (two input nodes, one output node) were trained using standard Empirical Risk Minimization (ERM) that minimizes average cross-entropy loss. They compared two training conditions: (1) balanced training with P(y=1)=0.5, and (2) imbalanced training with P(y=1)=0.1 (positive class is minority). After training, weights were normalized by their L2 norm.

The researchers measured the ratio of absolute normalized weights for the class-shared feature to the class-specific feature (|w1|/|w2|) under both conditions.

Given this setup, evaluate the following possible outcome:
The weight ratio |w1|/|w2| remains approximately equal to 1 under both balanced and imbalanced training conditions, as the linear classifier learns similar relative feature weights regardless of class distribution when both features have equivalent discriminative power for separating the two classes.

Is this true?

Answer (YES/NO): NO